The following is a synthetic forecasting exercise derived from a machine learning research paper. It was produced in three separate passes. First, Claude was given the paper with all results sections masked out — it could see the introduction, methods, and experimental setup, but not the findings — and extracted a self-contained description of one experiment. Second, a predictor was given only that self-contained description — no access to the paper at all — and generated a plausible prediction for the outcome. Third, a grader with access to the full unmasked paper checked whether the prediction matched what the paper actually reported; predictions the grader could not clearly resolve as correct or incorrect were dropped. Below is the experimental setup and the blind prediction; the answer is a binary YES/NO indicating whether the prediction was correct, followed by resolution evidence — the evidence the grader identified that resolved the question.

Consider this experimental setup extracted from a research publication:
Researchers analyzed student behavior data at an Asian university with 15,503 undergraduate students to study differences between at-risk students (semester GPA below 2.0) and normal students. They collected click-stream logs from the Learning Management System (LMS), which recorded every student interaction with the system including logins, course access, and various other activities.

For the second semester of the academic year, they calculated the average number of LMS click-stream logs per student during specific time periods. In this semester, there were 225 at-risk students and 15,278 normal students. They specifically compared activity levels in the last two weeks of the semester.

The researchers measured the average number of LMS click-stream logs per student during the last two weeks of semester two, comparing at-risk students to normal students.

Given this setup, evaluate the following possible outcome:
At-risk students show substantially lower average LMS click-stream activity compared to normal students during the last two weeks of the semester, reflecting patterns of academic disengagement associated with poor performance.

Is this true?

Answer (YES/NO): NO